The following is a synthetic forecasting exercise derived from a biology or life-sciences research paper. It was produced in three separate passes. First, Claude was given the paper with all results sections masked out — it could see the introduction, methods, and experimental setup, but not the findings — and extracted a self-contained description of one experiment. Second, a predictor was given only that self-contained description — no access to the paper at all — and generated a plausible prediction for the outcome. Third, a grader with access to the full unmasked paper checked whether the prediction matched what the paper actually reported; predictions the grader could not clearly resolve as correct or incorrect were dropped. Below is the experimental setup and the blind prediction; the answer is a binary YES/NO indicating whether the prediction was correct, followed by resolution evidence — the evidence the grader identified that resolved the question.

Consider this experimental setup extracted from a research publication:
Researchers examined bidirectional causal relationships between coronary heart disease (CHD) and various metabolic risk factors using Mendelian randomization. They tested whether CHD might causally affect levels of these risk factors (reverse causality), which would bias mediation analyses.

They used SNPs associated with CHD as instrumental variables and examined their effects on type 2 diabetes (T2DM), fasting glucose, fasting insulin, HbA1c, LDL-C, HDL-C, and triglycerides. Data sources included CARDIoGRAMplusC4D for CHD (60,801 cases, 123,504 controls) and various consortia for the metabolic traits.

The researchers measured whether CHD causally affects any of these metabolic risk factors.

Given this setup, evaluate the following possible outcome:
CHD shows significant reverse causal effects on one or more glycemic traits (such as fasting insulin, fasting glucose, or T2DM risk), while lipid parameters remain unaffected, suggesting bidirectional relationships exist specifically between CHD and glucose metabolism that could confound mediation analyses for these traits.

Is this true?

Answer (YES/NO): YES